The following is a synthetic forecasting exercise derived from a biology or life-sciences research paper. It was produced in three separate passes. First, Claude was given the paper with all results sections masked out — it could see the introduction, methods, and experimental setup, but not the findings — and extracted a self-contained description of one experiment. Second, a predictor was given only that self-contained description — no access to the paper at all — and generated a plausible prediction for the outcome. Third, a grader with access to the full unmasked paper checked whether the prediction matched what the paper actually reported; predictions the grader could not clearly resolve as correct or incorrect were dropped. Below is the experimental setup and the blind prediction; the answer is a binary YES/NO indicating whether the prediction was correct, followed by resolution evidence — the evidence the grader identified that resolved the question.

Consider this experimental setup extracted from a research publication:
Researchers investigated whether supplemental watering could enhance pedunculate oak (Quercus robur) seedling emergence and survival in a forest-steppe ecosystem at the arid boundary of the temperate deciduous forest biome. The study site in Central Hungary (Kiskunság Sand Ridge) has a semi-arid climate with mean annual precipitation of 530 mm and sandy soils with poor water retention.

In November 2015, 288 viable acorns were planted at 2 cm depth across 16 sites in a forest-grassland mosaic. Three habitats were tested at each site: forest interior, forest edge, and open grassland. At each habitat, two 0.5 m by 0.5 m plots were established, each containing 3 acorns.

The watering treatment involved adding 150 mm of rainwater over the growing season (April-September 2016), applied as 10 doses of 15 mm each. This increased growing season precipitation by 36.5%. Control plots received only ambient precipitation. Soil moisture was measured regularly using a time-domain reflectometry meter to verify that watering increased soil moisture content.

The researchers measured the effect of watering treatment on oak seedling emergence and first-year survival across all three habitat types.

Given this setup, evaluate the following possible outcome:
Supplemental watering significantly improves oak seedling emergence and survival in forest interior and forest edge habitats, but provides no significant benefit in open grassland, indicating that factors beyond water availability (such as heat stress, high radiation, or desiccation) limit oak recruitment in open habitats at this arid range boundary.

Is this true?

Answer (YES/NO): NO